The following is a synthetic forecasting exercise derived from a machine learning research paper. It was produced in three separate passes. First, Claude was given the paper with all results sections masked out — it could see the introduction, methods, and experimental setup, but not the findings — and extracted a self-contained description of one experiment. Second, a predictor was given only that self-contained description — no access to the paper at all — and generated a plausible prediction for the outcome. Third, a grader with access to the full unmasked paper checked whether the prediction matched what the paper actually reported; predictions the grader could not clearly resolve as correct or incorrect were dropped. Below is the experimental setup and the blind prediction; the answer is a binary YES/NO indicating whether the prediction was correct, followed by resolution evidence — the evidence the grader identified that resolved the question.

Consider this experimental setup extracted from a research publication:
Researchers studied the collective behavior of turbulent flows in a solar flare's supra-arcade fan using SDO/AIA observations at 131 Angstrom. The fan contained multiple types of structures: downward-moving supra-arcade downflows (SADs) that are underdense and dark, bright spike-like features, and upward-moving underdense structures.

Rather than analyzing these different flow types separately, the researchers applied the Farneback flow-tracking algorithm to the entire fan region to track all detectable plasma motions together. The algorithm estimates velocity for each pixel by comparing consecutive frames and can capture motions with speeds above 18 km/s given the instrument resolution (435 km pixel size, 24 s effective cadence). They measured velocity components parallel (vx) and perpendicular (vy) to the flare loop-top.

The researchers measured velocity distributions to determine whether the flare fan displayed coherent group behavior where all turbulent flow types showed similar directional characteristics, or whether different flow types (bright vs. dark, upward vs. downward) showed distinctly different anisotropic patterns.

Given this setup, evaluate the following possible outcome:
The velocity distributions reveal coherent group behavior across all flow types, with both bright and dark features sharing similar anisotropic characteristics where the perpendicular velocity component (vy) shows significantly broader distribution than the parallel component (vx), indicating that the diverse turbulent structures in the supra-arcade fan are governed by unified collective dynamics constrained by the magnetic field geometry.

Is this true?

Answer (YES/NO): YES